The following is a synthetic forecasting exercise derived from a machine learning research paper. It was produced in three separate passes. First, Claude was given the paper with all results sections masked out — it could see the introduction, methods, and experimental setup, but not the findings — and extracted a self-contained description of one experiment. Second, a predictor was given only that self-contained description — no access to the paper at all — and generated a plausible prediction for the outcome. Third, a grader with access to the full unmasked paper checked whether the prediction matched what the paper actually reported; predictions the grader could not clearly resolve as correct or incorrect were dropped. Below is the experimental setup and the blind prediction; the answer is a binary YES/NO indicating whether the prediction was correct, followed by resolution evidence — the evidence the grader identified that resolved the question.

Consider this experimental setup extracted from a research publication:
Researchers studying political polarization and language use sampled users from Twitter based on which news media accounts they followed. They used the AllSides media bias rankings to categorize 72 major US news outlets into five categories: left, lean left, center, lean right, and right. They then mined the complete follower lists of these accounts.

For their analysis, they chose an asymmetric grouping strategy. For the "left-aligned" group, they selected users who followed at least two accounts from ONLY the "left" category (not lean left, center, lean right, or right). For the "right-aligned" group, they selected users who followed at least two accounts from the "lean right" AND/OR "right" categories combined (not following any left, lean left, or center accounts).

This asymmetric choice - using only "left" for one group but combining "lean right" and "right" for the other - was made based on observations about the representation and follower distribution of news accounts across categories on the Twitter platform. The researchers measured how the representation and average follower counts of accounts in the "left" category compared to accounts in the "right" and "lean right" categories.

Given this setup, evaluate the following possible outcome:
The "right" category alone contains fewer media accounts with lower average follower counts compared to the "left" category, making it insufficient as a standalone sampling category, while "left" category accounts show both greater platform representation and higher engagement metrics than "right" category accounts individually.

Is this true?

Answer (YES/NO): NO